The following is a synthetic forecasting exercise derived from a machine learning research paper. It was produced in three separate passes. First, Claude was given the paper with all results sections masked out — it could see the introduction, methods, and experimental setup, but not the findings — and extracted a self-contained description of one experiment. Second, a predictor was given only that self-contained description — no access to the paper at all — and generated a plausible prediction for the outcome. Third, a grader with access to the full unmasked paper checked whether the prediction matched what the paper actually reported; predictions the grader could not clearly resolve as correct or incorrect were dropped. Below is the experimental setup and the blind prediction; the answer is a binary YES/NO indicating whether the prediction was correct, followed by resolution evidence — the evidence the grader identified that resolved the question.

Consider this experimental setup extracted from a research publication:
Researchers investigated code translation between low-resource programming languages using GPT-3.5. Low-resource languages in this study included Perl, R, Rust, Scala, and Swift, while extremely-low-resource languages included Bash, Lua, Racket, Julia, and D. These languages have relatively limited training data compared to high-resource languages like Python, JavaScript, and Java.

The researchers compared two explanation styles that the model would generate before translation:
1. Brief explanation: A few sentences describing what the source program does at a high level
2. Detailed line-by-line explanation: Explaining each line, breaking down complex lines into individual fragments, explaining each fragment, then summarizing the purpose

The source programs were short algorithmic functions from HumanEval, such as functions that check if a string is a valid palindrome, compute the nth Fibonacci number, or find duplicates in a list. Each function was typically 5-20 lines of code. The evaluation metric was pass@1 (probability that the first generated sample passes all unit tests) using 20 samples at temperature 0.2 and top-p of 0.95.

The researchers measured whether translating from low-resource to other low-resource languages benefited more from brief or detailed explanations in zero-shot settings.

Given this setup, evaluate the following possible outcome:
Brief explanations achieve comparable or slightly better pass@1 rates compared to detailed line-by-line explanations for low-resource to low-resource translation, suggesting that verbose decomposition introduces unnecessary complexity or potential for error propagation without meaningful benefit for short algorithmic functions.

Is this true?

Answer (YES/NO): NO